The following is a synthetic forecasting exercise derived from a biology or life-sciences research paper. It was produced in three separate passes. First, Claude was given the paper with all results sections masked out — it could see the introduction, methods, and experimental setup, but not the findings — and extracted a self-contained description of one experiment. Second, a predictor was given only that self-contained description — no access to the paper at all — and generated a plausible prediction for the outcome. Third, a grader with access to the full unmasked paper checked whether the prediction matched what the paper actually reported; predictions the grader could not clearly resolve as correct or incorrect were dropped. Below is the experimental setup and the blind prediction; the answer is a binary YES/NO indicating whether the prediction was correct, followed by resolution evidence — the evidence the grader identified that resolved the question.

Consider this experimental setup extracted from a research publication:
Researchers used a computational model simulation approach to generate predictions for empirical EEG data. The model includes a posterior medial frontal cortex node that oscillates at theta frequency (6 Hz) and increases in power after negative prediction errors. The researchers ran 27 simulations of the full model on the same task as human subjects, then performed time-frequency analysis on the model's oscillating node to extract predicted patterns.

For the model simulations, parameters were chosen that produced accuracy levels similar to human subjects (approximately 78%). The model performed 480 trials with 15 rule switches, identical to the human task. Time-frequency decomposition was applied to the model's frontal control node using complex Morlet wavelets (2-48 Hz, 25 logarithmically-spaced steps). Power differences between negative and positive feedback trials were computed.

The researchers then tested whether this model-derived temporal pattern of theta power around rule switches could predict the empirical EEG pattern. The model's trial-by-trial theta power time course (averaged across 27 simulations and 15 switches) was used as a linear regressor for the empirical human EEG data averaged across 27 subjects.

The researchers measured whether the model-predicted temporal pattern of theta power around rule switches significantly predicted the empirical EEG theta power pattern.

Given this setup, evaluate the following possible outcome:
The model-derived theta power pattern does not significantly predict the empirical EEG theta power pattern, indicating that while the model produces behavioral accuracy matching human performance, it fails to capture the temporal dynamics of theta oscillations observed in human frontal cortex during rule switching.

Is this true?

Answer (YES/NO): NO